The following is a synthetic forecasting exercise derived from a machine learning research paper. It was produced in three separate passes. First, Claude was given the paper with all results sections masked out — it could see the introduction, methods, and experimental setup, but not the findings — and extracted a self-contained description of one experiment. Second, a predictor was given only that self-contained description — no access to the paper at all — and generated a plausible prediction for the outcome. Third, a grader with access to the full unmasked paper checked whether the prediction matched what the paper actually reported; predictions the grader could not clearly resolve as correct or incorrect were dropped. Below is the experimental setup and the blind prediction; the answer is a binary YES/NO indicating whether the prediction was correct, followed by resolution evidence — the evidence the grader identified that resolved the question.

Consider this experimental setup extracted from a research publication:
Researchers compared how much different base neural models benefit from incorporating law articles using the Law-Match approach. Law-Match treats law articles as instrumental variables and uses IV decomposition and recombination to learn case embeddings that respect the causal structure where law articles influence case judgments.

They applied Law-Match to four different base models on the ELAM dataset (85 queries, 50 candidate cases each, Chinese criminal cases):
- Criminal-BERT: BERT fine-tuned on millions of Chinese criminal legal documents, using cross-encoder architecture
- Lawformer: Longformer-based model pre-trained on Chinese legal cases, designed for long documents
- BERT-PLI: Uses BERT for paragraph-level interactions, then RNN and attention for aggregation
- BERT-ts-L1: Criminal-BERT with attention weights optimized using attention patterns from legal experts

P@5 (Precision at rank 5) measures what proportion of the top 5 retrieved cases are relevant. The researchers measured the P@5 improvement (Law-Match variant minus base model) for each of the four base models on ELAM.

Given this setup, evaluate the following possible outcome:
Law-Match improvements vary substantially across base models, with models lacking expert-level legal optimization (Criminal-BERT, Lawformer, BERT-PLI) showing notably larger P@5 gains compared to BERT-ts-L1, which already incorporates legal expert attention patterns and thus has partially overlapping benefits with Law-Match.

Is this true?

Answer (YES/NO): YES